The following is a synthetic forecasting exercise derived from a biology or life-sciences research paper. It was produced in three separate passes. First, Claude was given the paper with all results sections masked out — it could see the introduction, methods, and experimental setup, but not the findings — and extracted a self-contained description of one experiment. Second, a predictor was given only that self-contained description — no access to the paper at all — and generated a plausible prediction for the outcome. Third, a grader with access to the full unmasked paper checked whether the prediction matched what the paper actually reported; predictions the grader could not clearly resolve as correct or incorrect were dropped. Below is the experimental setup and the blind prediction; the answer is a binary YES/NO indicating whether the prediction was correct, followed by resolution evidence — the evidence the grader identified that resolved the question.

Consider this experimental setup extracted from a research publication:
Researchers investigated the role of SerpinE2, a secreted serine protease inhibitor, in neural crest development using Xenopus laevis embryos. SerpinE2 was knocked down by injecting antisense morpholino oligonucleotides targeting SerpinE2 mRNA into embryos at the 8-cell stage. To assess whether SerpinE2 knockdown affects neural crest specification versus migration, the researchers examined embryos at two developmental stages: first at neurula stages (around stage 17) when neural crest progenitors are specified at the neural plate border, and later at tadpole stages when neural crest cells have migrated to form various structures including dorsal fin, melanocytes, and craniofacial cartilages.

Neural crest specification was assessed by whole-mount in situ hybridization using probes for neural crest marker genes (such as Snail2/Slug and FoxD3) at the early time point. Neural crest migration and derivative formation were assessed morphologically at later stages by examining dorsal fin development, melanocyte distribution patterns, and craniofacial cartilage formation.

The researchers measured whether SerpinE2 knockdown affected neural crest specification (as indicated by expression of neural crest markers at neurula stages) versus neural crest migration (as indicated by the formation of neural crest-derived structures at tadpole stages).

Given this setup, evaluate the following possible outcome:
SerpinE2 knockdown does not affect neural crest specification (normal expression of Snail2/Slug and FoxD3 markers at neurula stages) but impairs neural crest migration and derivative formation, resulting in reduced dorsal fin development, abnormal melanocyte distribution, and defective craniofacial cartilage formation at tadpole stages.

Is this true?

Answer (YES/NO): YES